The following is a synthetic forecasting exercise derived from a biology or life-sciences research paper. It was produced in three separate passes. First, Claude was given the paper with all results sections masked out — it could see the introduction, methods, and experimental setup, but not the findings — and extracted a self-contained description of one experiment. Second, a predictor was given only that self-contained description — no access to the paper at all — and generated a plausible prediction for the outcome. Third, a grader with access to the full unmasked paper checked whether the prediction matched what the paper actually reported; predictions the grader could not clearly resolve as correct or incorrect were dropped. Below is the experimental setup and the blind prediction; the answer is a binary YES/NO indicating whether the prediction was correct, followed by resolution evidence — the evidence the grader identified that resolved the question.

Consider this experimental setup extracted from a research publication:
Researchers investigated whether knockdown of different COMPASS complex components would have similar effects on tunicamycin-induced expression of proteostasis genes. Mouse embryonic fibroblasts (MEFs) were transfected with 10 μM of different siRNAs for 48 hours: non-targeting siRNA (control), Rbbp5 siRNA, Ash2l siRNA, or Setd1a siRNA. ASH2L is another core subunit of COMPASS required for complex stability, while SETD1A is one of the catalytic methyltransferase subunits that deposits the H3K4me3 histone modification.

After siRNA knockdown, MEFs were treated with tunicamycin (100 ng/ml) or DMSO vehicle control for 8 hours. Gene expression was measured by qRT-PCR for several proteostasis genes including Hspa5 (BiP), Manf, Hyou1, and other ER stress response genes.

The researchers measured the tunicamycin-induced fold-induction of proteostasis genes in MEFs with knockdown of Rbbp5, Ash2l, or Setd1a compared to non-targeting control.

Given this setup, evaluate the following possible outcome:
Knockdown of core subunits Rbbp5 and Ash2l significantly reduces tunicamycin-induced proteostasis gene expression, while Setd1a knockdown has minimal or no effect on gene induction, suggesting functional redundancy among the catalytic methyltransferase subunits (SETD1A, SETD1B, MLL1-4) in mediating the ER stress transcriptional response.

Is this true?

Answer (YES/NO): YES